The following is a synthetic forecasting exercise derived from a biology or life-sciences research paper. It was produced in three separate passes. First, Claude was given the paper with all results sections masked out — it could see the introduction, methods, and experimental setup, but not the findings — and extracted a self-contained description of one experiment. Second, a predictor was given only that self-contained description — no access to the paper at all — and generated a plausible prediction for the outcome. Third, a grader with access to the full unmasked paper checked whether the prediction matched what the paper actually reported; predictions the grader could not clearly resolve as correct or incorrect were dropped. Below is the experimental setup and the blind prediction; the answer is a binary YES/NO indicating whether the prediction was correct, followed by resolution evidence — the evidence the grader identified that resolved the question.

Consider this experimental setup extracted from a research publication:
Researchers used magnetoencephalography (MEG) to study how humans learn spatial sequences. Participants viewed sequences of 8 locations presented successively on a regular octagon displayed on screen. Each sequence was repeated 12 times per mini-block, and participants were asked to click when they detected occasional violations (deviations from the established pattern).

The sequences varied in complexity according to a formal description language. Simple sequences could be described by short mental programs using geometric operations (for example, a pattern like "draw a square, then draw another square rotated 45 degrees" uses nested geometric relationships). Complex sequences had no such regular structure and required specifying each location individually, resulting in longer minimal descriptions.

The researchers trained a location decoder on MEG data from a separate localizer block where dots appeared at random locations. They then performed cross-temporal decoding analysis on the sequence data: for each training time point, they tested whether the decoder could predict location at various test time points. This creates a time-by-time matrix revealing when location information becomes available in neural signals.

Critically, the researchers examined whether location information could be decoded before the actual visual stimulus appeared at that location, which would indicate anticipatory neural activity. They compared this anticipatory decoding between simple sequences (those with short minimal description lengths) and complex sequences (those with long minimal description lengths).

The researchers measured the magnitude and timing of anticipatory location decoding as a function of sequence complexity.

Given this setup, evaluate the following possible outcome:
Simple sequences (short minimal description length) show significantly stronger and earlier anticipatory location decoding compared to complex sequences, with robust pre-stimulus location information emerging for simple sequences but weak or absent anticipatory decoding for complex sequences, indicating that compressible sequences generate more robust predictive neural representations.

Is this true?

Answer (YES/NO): NO